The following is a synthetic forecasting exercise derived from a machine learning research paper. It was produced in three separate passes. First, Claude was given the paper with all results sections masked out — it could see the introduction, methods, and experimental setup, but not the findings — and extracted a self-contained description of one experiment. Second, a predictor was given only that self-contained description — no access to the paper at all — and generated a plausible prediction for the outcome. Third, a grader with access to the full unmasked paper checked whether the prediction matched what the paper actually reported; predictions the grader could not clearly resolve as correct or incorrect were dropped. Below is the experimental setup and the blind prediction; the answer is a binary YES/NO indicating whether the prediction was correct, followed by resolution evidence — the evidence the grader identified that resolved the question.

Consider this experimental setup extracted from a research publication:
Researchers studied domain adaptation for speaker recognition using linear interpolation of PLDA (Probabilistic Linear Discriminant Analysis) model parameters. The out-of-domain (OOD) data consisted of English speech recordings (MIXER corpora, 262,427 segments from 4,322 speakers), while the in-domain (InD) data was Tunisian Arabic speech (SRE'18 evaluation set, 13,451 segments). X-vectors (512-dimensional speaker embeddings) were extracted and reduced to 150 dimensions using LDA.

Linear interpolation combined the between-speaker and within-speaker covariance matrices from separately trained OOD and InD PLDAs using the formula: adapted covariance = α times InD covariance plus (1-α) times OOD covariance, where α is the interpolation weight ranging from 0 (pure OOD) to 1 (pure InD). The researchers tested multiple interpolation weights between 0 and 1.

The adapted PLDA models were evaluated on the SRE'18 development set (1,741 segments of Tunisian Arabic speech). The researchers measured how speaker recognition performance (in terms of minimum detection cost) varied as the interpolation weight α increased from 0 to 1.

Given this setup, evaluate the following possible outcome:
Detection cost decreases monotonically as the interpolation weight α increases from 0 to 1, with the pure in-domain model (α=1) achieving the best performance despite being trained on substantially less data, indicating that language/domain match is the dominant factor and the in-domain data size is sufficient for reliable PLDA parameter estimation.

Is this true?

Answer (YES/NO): NO